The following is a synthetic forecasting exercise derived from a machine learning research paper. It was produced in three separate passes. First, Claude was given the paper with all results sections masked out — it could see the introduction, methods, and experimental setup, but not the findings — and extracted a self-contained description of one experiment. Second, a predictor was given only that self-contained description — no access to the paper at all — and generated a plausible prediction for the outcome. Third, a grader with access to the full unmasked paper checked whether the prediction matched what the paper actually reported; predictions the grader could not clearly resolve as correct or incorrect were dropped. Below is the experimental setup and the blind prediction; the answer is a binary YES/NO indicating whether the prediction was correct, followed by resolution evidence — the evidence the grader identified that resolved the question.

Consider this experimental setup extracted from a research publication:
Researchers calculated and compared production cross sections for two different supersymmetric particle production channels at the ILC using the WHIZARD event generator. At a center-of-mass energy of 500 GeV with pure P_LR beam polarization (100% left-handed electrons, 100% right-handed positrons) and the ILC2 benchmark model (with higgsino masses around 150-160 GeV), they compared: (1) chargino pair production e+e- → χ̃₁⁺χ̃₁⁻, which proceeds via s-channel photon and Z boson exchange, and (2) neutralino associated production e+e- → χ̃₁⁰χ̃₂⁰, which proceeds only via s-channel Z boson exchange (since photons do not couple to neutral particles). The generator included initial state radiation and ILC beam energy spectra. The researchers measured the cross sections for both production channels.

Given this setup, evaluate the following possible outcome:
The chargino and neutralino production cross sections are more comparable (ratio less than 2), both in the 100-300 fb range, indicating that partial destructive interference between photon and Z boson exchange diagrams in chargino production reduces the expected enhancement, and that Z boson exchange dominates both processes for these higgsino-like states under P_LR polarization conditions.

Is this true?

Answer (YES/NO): NO